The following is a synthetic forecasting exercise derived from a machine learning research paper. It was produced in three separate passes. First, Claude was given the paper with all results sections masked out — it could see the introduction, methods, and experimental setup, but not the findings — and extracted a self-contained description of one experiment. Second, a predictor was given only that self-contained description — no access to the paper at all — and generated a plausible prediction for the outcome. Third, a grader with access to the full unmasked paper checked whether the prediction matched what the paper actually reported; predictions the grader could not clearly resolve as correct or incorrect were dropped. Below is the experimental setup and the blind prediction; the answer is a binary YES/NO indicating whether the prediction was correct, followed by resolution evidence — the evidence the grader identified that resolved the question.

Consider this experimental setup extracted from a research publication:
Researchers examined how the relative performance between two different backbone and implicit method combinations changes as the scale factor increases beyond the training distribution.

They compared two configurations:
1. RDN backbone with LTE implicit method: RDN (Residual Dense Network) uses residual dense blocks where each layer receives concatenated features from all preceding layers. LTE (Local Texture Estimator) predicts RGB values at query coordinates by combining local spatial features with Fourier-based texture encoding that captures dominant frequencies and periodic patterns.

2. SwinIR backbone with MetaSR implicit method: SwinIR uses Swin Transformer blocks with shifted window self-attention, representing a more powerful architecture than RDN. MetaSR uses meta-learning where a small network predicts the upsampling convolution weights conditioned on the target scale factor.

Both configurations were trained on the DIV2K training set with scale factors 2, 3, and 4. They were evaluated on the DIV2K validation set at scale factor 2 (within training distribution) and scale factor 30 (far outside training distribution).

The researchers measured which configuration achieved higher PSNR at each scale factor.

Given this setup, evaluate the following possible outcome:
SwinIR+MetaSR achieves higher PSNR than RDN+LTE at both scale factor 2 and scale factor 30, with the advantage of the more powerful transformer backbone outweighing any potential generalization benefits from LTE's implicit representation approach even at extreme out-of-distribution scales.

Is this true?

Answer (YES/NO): NO